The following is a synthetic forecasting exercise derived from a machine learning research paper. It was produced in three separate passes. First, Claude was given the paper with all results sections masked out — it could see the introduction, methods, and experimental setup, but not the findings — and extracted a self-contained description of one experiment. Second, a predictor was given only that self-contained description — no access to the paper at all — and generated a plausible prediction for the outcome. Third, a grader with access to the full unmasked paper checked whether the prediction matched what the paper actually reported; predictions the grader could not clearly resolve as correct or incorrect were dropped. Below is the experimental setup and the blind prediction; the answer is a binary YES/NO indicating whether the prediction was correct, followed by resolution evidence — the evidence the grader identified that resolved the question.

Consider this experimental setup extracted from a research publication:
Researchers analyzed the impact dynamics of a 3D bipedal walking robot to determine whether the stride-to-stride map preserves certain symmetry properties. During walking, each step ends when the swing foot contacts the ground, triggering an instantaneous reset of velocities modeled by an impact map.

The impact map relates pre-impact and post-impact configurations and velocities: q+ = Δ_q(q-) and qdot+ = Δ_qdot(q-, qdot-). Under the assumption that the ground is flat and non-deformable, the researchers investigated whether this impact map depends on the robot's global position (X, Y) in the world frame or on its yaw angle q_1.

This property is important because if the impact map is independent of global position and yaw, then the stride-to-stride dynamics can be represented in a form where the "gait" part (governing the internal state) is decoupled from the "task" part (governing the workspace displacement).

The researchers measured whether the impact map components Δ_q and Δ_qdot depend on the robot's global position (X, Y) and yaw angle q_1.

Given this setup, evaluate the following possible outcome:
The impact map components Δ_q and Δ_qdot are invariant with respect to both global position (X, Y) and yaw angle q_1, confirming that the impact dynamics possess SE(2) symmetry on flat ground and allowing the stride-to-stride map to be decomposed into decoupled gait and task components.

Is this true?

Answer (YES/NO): NO